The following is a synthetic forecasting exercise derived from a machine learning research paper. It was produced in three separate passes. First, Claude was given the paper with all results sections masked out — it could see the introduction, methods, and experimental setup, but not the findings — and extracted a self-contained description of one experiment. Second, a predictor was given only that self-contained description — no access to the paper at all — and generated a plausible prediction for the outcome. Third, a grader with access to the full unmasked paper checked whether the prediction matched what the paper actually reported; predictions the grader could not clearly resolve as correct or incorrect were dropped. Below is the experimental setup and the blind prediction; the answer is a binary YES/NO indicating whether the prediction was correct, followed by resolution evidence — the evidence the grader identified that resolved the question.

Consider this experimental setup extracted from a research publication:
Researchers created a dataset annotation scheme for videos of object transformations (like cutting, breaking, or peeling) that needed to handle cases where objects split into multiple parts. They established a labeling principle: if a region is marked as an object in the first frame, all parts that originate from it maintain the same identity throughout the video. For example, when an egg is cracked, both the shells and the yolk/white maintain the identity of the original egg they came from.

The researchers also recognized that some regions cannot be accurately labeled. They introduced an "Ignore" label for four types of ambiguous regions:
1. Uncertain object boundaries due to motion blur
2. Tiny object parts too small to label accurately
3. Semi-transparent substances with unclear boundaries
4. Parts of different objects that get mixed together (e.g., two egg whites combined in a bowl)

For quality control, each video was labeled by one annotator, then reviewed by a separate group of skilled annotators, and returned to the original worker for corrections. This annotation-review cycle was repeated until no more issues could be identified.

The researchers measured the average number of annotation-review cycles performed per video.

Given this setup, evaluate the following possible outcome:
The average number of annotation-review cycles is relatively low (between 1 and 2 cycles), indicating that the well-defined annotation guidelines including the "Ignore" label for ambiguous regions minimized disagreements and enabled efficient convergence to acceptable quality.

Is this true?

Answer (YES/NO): NO